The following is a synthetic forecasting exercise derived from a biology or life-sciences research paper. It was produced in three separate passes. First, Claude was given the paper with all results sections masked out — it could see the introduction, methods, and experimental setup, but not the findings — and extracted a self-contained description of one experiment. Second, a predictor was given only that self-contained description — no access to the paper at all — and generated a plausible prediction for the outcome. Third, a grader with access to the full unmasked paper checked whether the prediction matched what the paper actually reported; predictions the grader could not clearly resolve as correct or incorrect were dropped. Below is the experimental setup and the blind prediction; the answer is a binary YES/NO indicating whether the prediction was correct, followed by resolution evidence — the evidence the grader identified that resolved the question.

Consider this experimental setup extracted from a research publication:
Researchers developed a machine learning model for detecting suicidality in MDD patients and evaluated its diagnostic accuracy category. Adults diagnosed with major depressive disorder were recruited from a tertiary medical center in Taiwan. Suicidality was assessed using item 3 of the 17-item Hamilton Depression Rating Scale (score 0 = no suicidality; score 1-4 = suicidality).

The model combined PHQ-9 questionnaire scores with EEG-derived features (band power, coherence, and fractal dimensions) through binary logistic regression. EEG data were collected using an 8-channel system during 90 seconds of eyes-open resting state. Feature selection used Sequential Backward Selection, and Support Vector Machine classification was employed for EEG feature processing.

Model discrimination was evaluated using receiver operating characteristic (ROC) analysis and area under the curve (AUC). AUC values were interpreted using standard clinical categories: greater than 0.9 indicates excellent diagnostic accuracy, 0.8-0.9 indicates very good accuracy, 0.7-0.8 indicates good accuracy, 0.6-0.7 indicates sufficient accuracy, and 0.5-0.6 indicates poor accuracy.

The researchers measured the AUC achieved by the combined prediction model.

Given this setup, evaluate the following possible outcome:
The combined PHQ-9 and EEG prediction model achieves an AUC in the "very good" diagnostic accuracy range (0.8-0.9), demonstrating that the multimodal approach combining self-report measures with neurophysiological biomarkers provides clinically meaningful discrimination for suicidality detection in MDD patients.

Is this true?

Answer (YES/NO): YES